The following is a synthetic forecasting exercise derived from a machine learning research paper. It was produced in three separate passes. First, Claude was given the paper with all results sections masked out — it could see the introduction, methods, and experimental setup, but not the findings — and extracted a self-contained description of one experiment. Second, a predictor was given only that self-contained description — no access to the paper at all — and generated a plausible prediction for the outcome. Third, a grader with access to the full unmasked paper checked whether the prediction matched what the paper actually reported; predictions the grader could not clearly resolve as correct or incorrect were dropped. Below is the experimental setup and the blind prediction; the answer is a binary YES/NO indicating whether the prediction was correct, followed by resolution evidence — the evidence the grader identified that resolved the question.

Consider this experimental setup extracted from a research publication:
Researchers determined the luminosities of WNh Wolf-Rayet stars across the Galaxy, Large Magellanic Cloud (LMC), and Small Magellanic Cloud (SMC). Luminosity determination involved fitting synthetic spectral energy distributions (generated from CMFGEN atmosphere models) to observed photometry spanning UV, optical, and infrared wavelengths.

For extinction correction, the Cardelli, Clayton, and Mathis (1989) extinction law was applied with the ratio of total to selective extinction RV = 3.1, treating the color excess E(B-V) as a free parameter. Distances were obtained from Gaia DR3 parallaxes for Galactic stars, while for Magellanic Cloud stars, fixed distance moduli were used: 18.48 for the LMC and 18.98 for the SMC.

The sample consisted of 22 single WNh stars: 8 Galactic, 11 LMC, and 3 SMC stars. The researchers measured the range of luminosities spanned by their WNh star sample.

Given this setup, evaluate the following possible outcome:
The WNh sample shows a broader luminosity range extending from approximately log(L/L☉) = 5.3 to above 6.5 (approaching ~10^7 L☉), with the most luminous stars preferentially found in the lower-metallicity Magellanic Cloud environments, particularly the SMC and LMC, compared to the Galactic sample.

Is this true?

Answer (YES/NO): NO